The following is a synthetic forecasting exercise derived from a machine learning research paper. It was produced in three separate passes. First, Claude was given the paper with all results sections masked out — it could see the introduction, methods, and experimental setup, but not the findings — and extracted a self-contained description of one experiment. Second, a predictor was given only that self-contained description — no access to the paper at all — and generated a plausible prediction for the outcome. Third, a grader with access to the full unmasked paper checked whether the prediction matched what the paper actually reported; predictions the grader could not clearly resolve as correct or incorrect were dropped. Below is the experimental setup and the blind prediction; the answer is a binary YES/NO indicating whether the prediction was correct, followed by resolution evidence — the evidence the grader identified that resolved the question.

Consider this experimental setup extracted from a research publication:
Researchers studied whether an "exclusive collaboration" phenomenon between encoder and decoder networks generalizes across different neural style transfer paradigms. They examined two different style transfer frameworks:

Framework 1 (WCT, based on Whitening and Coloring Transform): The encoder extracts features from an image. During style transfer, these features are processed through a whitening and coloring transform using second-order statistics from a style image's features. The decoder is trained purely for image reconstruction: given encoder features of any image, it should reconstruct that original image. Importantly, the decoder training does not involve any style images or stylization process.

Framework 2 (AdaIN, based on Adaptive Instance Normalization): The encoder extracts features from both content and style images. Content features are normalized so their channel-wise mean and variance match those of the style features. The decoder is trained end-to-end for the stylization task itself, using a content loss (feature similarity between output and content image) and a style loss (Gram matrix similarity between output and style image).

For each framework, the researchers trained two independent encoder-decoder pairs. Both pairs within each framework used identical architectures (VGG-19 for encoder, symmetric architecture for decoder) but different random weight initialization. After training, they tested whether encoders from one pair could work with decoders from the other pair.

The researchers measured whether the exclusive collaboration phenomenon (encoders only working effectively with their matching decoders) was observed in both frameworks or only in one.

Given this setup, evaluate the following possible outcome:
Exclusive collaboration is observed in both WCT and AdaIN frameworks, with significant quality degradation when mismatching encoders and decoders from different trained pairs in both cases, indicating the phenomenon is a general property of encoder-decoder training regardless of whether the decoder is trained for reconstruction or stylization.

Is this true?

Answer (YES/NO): YES